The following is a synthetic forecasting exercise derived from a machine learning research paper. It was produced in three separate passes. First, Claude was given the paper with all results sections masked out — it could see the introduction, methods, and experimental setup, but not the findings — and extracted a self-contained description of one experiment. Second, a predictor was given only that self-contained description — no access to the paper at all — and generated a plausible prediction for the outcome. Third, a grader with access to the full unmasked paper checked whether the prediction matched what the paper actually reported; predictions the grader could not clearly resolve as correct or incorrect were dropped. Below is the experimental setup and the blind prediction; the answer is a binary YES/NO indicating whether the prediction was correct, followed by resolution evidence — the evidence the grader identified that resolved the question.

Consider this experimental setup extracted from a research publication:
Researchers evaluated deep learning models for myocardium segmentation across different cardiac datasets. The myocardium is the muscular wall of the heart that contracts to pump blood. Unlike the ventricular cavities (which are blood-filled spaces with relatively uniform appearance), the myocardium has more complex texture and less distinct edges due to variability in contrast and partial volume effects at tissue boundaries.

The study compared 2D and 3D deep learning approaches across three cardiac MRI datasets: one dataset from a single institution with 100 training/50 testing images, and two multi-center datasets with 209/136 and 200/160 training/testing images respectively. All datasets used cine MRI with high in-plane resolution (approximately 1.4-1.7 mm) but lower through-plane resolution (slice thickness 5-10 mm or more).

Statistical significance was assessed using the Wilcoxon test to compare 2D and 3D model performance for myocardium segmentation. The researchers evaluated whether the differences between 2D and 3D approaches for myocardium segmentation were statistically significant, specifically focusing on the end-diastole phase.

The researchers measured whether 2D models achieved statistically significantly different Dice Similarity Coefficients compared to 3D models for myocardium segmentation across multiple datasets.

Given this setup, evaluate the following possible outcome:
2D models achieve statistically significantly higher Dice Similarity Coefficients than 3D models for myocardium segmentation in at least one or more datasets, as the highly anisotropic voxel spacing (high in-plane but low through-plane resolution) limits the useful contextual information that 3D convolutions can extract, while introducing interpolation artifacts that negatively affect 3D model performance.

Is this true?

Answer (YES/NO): YES